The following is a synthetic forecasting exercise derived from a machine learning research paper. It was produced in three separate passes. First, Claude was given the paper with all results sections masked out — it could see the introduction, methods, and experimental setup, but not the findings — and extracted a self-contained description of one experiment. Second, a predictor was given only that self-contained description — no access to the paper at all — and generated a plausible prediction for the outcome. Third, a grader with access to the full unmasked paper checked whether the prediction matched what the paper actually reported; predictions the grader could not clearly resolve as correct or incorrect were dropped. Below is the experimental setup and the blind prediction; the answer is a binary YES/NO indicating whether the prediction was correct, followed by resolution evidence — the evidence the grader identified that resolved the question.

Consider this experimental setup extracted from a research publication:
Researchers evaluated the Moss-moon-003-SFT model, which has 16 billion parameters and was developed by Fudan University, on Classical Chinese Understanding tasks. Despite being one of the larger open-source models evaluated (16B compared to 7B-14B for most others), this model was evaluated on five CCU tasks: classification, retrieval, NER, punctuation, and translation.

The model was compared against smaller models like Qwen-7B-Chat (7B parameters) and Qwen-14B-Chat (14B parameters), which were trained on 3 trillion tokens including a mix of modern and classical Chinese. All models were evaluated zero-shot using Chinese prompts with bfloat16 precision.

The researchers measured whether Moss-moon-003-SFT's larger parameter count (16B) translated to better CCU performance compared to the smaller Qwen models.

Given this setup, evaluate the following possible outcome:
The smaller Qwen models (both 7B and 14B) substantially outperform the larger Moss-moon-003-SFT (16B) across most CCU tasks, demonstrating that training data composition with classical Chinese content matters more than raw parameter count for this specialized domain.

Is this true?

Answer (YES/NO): YES